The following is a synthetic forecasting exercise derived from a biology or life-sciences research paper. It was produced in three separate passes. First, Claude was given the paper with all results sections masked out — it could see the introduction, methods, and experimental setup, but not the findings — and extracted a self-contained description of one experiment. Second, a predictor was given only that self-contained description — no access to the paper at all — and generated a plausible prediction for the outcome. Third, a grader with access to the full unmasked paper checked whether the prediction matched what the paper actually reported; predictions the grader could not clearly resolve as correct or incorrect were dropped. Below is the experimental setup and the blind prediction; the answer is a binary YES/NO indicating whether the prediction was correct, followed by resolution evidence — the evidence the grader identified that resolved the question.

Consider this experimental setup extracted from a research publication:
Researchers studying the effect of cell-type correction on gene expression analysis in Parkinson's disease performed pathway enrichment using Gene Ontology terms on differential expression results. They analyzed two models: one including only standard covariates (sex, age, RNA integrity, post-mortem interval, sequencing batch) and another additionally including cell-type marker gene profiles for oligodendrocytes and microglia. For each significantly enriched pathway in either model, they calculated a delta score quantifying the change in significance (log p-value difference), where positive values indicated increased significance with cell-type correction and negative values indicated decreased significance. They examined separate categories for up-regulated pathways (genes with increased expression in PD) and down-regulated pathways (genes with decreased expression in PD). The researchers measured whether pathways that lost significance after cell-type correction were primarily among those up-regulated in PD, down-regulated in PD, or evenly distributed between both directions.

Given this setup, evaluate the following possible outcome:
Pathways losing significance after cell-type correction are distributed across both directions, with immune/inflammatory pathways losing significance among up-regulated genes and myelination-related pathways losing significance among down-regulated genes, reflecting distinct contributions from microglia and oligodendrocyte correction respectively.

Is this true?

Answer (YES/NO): NO